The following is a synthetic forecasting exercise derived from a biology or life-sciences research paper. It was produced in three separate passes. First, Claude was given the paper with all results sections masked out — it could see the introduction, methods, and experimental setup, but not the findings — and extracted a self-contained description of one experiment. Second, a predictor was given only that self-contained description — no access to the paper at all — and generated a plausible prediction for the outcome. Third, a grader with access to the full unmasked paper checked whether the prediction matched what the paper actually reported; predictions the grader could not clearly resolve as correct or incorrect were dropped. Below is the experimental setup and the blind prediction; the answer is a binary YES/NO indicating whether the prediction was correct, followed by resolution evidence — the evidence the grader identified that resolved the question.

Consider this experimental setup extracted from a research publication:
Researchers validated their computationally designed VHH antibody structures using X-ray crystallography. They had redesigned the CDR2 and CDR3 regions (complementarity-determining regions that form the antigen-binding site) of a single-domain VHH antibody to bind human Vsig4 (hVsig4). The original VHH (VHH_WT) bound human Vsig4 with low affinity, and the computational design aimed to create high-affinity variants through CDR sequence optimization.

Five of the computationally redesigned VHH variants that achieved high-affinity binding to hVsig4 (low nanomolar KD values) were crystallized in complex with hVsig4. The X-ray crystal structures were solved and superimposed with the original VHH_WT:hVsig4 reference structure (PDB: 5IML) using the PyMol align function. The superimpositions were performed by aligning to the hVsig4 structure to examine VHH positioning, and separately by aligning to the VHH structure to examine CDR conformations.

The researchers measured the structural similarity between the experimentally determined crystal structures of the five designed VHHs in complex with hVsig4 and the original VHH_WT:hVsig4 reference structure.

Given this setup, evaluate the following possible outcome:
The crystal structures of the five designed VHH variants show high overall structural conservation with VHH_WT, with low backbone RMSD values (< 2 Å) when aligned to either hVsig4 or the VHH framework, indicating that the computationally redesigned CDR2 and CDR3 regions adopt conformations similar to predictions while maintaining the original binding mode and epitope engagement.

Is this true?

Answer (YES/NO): YES